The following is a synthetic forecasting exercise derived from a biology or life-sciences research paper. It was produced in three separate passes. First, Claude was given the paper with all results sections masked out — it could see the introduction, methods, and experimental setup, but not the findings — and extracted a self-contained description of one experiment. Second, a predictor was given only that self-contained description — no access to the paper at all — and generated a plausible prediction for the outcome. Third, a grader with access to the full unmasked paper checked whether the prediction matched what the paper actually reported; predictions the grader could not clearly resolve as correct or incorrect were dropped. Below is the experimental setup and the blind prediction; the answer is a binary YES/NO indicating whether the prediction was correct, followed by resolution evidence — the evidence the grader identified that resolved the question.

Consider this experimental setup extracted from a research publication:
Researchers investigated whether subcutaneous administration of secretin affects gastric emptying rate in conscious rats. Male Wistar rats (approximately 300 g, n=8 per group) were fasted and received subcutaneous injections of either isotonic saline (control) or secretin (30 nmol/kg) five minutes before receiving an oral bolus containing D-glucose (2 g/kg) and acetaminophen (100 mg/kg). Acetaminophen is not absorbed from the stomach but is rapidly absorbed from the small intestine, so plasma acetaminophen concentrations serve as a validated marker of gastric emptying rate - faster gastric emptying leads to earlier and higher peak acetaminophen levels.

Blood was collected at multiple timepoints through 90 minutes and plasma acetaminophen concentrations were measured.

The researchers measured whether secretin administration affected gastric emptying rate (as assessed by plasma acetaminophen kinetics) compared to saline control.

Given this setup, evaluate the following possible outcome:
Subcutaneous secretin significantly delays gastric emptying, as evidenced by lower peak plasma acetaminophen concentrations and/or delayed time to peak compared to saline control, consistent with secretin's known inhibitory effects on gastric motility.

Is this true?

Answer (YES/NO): YES